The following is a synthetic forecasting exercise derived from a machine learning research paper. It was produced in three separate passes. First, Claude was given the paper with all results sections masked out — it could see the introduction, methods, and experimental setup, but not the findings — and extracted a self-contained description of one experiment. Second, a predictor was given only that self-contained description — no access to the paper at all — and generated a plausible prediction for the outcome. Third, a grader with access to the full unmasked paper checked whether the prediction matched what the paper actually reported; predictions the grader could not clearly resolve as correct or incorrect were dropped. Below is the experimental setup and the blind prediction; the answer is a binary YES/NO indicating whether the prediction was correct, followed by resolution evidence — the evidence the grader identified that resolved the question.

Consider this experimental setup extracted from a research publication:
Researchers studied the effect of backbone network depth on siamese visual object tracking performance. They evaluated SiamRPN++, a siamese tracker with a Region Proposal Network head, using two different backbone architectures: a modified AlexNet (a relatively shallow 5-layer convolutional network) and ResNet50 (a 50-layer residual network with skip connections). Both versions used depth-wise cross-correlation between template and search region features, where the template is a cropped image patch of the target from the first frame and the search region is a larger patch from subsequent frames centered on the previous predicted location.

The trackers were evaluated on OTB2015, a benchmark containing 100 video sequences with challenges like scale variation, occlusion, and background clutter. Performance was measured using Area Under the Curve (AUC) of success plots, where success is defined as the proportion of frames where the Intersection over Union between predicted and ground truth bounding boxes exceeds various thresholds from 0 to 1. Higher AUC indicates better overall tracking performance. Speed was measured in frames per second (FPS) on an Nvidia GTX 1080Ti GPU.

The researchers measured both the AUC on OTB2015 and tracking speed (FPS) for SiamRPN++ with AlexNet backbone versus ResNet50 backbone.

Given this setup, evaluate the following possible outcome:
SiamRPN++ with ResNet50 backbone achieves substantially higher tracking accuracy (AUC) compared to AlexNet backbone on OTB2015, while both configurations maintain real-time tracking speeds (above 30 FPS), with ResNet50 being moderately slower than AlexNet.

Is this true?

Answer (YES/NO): NO